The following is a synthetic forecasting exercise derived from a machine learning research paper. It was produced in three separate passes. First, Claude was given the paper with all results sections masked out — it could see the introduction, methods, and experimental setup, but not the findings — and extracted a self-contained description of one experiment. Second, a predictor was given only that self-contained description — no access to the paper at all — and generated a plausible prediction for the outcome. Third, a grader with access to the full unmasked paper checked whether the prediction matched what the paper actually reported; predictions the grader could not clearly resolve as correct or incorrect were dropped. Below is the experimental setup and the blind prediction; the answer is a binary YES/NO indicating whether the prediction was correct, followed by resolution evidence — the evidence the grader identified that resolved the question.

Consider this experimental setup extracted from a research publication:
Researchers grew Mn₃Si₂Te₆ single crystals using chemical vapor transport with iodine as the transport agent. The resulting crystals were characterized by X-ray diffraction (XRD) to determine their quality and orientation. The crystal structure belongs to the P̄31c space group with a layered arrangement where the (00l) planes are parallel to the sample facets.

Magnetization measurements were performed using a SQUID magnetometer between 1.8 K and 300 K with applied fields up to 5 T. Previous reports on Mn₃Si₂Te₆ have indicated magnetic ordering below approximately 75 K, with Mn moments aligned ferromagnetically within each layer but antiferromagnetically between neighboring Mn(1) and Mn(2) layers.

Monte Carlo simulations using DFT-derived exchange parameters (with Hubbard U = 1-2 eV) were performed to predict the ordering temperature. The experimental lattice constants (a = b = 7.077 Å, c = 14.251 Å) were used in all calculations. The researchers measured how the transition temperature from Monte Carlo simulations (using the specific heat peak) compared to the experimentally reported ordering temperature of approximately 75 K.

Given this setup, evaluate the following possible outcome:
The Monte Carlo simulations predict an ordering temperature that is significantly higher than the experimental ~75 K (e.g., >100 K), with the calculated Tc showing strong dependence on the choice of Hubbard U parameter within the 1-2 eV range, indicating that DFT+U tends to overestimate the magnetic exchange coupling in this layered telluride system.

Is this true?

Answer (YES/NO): NO